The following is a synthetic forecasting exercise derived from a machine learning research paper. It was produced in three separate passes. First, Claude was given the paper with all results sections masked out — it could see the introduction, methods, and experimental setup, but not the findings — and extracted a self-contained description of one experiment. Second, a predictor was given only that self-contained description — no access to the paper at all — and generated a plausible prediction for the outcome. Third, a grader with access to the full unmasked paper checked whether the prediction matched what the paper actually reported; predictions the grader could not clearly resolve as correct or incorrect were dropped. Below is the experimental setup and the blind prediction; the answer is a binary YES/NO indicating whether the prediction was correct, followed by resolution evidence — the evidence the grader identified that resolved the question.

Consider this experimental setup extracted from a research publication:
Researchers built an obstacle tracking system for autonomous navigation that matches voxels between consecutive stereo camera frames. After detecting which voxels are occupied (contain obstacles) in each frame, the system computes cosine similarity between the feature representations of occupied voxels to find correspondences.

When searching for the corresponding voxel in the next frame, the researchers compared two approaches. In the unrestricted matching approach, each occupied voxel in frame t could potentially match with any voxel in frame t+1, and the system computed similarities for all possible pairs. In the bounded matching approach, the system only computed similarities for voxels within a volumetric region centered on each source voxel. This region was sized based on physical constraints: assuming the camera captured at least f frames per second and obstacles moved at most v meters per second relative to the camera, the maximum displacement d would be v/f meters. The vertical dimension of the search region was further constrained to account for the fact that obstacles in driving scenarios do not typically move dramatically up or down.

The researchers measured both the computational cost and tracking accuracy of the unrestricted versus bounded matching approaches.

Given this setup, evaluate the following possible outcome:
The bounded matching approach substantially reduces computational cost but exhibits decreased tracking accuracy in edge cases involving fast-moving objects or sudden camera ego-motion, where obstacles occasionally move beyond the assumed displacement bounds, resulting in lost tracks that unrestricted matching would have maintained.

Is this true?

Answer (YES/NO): NO